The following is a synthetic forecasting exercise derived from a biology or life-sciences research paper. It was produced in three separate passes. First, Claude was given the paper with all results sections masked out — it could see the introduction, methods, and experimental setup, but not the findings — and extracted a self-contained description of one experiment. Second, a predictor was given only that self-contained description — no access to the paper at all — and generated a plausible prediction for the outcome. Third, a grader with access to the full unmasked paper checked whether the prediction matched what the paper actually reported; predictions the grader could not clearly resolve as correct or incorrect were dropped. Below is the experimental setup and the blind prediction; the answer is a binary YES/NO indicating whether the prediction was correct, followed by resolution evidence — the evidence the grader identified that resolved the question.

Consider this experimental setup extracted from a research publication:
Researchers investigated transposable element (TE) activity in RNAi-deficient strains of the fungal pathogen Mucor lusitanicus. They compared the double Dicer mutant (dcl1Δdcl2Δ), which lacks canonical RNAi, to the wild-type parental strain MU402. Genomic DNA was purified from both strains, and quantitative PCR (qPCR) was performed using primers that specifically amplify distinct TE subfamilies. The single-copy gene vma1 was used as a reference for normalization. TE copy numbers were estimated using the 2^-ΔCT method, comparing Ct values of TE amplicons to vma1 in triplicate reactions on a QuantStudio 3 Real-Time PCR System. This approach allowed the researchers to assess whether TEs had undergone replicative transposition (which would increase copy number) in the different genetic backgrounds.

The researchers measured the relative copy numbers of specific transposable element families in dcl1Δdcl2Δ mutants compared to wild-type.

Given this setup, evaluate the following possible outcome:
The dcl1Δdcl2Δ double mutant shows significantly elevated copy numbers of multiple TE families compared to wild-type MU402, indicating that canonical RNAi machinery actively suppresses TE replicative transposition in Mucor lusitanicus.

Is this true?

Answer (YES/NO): NO